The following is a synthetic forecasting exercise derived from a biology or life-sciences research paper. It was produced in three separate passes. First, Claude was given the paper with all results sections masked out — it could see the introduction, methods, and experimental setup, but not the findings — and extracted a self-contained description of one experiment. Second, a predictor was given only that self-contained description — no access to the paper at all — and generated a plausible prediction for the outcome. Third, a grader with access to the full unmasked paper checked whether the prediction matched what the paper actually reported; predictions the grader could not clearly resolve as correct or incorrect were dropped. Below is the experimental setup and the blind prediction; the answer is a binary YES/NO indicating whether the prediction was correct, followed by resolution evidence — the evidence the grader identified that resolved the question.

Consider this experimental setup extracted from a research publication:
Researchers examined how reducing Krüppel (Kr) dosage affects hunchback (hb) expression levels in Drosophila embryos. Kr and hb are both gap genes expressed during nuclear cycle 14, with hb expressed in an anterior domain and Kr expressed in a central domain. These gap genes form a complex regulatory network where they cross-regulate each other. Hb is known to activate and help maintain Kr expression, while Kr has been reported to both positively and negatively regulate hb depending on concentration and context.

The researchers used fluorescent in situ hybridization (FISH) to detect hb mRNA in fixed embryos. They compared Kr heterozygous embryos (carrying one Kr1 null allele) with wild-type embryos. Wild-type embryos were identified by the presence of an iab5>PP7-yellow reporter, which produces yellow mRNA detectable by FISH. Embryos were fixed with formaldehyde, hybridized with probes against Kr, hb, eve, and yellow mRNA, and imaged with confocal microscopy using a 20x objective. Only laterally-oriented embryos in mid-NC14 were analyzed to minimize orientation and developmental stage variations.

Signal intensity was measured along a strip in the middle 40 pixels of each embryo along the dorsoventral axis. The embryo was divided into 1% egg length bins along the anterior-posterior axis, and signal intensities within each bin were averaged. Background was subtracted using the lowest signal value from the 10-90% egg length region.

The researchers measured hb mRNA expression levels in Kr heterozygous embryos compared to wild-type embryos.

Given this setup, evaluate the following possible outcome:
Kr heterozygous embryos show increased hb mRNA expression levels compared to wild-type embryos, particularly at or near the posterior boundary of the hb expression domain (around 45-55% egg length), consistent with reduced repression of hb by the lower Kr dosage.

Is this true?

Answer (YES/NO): NO